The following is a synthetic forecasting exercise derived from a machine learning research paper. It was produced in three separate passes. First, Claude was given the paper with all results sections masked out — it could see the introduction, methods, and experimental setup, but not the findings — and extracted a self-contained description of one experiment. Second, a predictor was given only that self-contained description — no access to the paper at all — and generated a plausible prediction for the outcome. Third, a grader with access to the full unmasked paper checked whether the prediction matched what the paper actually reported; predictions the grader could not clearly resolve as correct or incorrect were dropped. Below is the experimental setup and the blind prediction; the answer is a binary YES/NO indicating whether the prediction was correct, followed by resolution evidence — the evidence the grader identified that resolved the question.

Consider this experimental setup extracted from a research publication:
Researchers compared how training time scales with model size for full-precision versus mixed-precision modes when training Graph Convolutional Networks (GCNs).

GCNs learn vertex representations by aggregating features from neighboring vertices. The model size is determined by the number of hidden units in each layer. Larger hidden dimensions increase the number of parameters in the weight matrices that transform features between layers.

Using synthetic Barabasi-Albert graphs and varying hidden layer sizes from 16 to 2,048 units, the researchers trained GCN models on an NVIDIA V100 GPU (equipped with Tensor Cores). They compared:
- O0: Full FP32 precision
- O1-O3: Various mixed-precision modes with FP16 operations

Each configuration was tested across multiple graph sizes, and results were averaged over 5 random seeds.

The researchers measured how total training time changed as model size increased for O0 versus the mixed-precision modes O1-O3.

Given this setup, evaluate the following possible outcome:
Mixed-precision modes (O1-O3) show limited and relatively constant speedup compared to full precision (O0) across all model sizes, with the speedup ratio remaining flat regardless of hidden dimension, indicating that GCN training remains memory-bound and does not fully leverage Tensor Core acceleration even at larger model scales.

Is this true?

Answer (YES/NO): NO